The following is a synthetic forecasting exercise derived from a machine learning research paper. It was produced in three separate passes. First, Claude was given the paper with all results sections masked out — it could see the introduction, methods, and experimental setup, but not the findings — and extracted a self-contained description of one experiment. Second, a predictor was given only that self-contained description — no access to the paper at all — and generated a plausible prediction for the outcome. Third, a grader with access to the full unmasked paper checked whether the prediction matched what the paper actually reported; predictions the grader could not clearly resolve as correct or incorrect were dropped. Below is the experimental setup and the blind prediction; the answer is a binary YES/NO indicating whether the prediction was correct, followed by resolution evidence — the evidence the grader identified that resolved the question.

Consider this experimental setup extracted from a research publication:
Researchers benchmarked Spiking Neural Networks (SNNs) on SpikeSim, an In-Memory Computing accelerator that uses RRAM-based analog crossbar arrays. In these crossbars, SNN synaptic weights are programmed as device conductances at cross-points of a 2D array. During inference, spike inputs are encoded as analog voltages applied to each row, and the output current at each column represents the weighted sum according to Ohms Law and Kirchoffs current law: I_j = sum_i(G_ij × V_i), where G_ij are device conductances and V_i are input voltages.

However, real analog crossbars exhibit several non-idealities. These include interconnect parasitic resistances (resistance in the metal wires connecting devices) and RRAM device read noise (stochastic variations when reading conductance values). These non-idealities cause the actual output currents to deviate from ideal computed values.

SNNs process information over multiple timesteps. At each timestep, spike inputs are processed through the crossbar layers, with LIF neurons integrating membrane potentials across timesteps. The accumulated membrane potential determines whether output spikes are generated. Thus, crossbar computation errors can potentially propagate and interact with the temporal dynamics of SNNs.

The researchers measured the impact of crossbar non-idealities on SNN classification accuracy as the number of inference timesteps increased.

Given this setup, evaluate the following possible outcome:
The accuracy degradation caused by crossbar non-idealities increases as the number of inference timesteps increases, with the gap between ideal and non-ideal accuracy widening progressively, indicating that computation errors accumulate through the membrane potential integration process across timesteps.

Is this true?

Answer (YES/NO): YES